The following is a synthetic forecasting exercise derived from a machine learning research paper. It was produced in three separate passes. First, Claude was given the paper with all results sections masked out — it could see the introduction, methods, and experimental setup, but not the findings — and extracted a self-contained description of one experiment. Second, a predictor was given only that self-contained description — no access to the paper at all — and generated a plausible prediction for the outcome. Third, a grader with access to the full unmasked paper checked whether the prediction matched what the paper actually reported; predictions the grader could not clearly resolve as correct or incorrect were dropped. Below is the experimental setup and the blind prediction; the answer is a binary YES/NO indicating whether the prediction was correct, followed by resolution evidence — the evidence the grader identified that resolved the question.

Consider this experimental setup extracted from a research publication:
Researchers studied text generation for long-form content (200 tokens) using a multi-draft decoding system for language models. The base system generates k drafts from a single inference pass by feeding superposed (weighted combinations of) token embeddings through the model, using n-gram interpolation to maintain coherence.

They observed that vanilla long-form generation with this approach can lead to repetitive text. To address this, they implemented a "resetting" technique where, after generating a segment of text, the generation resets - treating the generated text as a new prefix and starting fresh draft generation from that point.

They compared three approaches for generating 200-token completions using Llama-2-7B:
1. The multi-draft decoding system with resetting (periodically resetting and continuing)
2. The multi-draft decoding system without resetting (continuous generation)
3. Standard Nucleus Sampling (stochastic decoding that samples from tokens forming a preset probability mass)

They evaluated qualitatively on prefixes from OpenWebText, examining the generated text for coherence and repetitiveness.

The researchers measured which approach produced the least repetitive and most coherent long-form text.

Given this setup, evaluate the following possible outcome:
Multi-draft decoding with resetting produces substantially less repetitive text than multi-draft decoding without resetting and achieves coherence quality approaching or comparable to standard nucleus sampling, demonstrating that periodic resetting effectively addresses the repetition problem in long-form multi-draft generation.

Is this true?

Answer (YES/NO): NO